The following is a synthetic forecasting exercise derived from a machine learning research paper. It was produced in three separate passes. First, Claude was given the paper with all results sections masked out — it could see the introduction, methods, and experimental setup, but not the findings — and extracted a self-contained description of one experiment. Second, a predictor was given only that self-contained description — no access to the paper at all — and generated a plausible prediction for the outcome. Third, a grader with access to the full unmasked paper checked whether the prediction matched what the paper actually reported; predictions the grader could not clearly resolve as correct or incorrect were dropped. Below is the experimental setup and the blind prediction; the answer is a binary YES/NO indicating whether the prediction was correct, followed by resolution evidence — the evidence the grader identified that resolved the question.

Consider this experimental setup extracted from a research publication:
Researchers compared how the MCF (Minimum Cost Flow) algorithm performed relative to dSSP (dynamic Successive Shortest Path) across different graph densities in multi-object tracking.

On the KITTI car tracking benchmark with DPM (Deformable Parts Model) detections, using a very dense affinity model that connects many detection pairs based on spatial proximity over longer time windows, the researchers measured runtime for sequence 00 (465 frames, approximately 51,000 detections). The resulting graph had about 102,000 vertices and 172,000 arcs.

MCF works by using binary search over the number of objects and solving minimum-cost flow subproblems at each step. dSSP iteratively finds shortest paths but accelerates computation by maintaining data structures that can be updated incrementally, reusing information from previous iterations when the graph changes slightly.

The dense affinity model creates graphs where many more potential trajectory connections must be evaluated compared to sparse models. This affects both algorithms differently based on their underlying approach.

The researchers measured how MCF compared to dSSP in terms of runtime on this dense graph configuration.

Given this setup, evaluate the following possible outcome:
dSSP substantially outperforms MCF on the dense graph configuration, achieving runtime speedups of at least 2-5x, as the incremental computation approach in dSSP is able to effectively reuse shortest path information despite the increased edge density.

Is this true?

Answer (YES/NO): NO